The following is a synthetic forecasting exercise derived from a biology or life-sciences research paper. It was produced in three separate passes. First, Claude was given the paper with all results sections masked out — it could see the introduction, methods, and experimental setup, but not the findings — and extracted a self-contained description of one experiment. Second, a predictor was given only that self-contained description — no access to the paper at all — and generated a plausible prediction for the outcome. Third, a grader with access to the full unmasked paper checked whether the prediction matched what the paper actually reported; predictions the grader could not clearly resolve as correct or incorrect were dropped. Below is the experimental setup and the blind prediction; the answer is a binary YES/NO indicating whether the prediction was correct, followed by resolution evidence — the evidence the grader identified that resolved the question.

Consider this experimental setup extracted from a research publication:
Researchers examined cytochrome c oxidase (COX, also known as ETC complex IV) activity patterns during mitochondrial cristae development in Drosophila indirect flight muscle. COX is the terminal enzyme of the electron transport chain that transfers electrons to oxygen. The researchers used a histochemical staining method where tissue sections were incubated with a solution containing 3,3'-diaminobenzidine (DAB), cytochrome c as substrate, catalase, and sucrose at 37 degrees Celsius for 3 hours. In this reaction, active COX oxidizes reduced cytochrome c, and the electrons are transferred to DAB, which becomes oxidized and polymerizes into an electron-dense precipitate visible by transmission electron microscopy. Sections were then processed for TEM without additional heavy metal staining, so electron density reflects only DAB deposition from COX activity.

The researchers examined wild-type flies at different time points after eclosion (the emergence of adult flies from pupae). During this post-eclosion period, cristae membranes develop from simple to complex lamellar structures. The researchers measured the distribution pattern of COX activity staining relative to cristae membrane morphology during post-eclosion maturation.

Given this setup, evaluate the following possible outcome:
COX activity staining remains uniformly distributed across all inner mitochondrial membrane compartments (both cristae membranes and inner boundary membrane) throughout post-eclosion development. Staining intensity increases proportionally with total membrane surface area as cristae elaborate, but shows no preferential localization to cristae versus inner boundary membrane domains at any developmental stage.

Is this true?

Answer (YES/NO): NO